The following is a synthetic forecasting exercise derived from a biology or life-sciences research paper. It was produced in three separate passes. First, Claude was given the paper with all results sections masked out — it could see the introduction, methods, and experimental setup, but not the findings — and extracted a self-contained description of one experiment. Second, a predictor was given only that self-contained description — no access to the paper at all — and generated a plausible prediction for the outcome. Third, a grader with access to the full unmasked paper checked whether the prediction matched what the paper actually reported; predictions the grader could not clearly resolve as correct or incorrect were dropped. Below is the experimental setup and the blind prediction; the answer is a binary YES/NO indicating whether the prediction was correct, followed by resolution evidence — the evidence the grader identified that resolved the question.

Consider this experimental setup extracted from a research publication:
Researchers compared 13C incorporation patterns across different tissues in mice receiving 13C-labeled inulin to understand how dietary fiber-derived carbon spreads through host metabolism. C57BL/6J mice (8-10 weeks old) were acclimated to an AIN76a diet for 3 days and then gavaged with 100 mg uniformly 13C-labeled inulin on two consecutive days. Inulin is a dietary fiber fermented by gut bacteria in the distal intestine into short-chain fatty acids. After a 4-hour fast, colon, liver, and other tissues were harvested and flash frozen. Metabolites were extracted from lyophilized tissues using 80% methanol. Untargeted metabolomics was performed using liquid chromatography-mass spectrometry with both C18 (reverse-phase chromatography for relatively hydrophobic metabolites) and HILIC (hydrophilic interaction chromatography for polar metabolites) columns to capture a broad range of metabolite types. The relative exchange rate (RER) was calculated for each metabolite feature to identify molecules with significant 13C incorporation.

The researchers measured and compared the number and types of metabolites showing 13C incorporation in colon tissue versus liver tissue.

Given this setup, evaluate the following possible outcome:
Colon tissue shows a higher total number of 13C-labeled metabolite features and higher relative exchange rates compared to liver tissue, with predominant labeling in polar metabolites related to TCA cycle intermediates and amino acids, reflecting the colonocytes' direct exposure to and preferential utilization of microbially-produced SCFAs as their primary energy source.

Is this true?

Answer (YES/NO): NO